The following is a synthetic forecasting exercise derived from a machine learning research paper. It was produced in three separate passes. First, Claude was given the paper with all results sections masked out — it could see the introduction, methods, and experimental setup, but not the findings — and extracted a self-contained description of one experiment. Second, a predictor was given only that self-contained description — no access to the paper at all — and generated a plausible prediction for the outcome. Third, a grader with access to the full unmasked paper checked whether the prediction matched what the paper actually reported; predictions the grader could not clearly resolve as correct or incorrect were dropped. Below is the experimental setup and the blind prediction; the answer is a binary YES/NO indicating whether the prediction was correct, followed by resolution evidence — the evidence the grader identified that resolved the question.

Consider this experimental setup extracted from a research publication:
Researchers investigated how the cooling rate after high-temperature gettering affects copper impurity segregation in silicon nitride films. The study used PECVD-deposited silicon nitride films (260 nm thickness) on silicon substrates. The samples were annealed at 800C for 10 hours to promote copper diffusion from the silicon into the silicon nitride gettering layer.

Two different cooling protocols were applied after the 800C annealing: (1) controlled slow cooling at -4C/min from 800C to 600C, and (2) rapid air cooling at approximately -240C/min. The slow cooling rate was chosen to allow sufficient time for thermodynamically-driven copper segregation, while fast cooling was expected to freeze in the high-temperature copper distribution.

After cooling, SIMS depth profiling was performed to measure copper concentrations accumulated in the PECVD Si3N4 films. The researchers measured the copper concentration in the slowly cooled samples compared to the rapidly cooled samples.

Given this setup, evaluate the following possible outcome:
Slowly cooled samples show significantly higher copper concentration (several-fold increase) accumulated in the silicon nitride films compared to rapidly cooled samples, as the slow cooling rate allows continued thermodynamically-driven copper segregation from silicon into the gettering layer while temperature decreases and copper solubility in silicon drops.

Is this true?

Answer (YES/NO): YES